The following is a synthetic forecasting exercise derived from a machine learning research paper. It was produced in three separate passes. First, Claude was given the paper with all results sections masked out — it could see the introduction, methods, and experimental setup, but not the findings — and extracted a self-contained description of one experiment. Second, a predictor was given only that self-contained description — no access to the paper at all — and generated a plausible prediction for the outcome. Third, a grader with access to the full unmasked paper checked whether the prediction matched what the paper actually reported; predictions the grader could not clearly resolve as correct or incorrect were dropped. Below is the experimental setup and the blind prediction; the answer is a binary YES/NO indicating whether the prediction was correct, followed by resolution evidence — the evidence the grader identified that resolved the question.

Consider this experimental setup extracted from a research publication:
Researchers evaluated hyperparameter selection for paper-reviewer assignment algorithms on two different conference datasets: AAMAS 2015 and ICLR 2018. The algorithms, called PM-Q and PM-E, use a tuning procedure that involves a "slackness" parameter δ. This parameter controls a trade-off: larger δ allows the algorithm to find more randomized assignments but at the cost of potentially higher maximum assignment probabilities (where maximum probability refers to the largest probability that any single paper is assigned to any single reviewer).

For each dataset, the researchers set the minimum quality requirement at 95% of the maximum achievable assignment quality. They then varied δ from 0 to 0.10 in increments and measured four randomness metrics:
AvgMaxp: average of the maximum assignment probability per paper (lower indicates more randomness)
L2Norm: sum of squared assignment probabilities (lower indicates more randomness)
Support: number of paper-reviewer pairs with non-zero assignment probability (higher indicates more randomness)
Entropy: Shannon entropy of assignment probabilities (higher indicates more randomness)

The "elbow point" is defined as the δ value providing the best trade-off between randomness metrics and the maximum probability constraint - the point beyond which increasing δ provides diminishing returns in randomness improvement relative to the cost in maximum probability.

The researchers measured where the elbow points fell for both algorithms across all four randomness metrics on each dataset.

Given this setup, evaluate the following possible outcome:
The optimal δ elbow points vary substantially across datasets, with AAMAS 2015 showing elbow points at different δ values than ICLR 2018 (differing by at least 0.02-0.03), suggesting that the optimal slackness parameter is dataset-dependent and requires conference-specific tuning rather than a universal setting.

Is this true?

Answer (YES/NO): YES